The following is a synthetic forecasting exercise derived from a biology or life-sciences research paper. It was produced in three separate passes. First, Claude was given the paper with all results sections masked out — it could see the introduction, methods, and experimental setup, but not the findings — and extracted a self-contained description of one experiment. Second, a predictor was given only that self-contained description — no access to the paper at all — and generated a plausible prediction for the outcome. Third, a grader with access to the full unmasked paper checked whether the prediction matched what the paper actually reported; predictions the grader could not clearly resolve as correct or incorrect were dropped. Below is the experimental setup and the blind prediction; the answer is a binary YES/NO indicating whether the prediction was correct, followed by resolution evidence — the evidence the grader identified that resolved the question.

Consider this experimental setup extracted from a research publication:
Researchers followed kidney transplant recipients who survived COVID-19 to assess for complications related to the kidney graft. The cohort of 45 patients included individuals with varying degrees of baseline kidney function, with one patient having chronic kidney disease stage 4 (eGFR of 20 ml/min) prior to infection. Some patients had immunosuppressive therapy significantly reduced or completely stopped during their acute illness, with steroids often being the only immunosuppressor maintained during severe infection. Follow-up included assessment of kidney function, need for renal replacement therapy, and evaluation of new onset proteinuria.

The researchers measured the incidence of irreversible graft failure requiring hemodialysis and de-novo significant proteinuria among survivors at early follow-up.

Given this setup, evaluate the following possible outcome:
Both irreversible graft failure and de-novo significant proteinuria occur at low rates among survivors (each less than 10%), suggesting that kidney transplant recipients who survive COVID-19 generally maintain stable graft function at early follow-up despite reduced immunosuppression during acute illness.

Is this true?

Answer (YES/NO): YES